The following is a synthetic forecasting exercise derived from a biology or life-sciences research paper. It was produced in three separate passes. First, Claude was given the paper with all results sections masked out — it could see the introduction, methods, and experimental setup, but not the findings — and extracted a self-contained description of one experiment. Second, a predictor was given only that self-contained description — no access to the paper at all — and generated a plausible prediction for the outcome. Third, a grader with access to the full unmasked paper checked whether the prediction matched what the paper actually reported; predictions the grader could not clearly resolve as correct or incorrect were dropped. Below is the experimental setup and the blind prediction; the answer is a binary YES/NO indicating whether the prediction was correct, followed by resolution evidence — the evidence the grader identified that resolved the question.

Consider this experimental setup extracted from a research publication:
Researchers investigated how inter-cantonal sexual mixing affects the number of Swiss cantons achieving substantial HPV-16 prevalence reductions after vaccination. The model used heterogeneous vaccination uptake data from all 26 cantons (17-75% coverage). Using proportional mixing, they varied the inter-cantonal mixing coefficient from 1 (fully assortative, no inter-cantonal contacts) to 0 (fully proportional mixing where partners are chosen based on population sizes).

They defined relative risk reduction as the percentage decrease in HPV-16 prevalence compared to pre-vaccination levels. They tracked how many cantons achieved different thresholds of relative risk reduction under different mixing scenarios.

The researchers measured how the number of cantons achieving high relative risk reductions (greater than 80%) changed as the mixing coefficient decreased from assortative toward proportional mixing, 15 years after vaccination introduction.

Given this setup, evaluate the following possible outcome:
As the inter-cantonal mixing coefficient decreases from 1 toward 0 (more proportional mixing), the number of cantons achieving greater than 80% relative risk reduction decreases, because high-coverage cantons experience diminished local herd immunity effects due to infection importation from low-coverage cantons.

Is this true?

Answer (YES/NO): YES